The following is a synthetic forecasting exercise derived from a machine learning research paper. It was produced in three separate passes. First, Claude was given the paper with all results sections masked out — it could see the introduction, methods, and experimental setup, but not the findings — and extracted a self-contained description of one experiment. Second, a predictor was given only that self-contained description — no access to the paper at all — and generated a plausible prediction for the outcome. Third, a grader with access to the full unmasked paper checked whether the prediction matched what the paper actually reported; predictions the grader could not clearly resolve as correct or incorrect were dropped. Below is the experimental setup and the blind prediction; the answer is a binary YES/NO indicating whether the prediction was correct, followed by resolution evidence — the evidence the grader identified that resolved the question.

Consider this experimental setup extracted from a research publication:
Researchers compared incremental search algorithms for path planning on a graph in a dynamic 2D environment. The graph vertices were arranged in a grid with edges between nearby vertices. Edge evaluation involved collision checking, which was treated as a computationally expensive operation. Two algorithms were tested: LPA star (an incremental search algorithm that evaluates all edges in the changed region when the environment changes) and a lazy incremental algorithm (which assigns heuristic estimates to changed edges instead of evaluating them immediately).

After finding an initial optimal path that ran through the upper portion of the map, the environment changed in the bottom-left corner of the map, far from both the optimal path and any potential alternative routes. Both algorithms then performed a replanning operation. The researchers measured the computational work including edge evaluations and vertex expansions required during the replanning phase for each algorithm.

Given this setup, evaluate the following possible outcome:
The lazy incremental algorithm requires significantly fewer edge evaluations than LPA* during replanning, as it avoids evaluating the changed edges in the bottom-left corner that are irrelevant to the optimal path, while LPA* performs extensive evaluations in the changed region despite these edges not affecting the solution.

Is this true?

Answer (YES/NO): YES